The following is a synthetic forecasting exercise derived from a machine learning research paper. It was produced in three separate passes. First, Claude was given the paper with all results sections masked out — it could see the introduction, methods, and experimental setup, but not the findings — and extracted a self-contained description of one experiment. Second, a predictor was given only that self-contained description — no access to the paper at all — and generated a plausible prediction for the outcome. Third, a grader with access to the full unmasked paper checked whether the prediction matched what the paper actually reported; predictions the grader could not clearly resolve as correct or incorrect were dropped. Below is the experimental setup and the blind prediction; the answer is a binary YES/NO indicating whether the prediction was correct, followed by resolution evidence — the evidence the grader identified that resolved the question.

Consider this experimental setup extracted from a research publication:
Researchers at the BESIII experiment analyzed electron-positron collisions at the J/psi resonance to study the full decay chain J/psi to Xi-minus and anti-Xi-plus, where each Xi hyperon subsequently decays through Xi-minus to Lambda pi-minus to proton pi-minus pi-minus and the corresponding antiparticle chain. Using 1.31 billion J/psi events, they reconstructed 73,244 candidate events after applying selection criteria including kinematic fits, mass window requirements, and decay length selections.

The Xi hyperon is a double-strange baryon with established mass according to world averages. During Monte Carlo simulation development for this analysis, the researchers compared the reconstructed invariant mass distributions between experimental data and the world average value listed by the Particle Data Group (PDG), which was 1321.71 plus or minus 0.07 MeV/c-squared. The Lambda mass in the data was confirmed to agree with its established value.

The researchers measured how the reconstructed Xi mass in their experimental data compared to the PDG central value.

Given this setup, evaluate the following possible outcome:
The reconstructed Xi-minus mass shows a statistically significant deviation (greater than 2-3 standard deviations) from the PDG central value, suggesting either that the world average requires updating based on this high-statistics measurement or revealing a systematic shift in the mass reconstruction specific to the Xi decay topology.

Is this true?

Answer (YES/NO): NO